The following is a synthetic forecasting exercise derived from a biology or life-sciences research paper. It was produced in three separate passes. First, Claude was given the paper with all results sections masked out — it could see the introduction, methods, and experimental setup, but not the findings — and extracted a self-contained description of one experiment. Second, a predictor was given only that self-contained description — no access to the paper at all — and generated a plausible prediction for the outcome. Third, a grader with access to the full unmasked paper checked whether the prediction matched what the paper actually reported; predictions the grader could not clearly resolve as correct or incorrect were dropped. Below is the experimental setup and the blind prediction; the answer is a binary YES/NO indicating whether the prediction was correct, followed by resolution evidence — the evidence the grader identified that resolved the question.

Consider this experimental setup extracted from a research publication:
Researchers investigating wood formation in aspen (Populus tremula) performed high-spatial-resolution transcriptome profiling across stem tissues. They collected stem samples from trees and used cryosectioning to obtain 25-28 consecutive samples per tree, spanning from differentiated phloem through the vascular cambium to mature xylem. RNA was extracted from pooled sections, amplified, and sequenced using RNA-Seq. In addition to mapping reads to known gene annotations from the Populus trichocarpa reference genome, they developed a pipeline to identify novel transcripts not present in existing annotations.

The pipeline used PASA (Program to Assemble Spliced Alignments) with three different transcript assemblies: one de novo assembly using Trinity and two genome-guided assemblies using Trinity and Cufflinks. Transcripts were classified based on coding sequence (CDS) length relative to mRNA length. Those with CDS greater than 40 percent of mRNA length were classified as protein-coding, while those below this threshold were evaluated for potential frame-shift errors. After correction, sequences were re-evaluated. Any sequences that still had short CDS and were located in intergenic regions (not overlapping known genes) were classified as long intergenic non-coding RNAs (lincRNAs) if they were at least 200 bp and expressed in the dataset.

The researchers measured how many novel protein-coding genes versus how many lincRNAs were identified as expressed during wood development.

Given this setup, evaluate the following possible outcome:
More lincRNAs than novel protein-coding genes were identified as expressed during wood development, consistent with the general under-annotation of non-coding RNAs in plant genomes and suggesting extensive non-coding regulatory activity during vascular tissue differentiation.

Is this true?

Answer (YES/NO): YES